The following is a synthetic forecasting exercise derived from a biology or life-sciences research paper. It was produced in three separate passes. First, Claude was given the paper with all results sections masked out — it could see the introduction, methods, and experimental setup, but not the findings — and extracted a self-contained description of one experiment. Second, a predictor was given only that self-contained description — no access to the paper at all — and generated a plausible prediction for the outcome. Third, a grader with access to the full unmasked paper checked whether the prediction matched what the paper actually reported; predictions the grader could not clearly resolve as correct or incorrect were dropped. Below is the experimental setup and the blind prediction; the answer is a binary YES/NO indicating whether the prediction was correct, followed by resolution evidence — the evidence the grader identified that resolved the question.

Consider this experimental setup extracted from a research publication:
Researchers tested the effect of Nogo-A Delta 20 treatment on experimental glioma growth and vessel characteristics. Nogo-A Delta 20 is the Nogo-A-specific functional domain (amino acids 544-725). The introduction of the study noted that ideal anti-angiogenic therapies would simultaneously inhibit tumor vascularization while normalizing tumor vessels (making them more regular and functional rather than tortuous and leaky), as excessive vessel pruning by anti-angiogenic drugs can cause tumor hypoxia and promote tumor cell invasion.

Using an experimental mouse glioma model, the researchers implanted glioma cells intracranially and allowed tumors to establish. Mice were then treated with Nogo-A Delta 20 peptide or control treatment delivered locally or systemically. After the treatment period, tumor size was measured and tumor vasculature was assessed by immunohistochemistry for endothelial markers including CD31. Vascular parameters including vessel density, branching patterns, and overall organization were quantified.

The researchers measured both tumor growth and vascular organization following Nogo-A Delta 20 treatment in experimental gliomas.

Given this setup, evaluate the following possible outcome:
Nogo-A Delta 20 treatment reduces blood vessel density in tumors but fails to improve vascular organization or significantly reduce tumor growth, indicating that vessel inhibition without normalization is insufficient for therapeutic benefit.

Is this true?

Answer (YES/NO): NO